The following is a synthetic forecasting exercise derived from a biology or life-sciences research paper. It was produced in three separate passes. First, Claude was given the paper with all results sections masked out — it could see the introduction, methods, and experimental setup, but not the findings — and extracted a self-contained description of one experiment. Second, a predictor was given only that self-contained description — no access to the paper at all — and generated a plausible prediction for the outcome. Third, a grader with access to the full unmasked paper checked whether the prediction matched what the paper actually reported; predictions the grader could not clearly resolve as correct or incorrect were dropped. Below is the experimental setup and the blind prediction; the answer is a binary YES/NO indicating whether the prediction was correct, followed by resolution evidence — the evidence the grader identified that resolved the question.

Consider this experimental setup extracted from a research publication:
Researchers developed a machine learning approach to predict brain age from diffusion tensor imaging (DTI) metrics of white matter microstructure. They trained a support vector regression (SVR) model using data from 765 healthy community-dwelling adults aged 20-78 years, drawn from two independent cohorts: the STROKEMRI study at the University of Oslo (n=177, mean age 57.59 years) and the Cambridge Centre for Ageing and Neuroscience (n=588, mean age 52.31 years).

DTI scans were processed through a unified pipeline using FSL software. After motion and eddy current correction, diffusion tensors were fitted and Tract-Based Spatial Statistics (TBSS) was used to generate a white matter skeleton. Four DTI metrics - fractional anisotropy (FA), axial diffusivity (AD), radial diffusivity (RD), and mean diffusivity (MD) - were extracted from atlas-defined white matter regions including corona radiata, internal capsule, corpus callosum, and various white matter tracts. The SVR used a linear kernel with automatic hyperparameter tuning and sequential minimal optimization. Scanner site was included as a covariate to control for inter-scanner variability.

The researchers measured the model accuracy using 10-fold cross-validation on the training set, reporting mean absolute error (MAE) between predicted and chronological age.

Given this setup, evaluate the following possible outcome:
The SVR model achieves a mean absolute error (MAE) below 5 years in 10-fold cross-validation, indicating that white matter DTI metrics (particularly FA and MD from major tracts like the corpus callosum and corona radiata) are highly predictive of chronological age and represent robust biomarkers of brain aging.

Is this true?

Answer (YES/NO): NO